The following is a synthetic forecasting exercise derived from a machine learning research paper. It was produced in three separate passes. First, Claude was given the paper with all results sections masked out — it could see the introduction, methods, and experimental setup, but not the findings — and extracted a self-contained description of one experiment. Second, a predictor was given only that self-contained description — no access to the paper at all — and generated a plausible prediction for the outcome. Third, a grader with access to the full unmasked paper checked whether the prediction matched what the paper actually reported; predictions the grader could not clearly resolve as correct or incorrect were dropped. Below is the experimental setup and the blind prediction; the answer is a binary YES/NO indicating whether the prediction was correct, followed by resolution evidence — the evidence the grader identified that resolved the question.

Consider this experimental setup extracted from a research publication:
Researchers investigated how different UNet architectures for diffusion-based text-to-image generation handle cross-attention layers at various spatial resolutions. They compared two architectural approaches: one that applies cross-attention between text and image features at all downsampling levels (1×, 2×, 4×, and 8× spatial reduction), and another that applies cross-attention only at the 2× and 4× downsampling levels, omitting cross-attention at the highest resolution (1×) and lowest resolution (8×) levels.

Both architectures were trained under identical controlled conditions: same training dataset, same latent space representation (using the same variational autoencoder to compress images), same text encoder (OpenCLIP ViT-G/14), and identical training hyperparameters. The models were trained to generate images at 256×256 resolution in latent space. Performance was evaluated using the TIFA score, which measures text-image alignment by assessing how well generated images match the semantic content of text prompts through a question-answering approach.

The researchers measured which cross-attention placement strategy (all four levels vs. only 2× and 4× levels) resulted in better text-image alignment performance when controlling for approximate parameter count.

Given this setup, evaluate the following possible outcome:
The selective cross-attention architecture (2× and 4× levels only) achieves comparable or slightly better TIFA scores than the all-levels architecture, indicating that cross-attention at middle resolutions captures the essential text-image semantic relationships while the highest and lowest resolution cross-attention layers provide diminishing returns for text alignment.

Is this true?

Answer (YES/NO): NO